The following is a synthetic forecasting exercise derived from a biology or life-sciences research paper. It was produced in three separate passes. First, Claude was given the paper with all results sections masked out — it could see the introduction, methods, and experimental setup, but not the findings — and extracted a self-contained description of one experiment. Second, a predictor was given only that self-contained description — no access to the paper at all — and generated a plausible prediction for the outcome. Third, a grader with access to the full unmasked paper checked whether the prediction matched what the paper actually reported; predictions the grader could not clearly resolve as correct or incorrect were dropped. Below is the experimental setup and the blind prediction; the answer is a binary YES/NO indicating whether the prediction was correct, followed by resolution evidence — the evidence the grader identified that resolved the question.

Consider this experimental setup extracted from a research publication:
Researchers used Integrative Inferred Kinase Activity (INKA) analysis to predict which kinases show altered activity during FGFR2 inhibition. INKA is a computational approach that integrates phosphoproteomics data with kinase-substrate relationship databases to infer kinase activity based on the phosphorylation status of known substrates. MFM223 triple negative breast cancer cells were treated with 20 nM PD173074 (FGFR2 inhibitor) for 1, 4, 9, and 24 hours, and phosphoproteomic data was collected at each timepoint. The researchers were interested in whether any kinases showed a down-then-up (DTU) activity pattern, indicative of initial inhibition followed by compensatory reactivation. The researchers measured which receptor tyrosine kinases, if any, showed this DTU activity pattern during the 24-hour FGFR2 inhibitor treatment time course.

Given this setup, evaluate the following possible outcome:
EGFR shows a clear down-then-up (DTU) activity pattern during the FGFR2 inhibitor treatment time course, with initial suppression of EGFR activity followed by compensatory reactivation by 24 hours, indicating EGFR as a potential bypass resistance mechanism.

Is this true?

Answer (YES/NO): NO